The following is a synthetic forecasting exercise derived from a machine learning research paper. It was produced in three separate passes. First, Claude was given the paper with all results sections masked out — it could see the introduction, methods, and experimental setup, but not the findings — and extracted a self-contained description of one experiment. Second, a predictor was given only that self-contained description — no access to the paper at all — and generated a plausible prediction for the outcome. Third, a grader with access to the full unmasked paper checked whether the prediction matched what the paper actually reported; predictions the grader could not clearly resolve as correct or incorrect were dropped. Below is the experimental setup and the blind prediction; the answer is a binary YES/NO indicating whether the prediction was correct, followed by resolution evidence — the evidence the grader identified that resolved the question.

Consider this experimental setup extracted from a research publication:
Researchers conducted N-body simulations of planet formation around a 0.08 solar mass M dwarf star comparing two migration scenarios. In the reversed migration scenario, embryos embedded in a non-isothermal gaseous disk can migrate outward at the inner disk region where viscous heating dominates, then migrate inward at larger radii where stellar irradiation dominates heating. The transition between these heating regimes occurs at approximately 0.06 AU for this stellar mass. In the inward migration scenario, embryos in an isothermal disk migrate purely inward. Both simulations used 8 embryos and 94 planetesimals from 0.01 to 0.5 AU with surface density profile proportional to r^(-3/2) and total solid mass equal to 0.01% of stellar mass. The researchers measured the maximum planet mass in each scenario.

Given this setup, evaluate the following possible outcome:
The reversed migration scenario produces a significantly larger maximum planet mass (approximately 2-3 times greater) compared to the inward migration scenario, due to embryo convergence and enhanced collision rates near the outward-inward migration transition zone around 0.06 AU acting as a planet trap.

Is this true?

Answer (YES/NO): NO